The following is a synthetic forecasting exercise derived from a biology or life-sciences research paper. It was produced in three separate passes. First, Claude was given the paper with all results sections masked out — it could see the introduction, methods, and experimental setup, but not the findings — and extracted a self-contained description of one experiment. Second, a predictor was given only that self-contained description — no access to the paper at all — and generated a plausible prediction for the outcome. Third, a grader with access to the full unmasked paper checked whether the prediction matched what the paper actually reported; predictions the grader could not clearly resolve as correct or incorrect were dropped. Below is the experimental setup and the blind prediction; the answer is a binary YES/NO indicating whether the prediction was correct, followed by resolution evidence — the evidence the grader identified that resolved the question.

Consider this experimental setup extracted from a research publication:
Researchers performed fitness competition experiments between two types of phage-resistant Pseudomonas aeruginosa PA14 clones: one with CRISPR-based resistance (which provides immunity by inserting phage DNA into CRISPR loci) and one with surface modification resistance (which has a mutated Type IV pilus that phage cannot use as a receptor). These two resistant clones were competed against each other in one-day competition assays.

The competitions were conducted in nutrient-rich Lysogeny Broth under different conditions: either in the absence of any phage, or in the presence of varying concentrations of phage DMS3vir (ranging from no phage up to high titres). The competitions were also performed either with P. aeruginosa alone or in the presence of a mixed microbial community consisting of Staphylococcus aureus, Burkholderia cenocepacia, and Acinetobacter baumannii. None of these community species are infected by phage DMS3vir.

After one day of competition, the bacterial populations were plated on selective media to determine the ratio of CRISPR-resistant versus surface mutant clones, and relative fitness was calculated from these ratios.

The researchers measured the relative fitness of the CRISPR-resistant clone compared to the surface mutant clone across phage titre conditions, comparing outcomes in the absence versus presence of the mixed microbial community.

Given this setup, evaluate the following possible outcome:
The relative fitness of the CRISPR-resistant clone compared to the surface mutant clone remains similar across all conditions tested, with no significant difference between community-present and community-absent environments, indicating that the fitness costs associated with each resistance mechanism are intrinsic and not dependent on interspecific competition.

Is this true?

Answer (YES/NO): NO